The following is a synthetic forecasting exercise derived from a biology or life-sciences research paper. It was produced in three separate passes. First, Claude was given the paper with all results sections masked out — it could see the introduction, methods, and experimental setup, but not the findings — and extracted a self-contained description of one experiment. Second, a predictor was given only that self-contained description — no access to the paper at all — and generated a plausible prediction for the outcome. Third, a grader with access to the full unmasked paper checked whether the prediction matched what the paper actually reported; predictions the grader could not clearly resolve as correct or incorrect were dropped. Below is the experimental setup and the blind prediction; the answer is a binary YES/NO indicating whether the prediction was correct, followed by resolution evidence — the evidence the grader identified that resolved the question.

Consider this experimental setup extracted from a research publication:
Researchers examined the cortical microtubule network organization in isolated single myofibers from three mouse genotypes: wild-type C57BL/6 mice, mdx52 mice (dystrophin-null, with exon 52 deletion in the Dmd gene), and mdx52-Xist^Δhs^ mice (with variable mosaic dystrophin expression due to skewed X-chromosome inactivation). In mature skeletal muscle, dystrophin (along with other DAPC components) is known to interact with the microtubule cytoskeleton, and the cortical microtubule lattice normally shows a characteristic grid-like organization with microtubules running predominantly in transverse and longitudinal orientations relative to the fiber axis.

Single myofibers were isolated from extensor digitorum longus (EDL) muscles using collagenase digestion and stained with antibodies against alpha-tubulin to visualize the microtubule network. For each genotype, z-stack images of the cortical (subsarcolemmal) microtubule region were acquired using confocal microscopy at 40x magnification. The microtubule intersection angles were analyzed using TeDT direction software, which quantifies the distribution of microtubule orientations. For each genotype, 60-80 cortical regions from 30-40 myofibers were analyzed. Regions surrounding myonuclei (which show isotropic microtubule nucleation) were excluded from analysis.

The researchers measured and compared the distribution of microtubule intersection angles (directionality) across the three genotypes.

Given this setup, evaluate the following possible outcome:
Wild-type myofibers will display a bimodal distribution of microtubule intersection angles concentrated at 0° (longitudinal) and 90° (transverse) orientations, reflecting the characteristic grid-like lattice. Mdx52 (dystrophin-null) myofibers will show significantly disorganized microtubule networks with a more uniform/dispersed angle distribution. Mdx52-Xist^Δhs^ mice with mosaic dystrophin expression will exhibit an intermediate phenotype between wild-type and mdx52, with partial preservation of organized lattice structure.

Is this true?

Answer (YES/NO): YES